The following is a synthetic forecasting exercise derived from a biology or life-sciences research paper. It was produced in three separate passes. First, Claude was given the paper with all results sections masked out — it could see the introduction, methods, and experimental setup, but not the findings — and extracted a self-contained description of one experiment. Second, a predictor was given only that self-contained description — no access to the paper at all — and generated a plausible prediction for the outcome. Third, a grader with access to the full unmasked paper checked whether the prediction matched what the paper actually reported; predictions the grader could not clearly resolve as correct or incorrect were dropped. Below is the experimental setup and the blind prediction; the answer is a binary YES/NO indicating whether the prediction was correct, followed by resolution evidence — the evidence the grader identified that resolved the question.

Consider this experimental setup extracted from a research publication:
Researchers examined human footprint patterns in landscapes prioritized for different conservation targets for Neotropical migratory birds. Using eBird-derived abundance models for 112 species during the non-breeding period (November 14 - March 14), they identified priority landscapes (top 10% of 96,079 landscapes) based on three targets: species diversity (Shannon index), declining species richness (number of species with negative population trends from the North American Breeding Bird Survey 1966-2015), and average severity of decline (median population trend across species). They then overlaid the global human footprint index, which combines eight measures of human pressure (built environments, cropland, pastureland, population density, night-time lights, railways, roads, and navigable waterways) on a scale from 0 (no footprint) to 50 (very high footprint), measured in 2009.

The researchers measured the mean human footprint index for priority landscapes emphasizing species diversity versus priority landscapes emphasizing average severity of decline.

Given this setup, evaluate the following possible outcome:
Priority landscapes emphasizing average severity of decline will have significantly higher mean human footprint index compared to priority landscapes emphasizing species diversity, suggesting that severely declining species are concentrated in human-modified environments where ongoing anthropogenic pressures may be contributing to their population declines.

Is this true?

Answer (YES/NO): NO